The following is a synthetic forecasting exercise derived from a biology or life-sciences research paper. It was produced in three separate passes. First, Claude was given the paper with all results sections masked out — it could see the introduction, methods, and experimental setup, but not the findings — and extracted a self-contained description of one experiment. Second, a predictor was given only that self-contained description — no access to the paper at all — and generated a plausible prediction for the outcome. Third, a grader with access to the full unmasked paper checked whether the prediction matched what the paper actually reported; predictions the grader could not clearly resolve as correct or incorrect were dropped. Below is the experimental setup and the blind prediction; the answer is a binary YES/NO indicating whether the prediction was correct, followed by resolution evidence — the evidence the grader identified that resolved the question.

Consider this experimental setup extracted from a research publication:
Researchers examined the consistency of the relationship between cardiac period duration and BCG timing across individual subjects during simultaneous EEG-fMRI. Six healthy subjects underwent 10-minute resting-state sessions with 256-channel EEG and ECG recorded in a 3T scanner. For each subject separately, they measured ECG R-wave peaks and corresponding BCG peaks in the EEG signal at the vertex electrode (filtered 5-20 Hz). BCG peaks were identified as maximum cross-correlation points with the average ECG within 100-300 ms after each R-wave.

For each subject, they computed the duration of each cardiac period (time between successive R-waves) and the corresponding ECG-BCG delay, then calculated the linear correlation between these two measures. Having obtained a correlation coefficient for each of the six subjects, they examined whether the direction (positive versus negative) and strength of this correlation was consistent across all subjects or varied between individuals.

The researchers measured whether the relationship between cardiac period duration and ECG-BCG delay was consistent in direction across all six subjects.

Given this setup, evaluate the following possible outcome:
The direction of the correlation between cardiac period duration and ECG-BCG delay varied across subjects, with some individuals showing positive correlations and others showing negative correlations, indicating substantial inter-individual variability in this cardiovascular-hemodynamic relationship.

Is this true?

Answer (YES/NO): NO